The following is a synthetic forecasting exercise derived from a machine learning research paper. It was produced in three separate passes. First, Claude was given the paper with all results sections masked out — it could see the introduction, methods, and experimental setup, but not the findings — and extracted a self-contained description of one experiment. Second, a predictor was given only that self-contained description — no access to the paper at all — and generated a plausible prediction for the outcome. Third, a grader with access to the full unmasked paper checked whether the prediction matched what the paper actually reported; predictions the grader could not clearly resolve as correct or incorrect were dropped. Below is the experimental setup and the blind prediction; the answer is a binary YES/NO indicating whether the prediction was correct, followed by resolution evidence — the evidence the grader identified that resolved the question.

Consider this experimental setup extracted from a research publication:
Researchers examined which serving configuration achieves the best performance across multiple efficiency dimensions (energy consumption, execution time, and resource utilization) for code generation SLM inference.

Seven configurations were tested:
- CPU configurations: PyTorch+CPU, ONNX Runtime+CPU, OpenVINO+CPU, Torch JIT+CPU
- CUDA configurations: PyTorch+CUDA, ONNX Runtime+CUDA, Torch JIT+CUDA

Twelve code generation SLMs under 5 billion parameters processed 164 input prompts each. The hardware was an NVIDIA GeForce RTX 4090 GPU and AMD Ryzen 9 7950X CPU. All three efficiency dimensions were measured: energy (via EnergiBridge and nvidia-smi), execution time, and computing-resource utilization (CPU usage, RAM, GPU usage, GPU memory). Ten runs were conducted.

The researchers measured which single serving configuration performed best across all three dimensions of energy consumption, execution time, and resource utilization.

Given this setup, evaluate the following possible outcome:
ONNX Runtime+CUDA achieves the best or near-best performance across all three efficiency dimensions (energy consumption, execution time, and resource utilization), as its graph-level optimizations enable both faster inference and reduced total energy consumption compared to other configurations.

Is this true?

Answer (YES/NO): NO